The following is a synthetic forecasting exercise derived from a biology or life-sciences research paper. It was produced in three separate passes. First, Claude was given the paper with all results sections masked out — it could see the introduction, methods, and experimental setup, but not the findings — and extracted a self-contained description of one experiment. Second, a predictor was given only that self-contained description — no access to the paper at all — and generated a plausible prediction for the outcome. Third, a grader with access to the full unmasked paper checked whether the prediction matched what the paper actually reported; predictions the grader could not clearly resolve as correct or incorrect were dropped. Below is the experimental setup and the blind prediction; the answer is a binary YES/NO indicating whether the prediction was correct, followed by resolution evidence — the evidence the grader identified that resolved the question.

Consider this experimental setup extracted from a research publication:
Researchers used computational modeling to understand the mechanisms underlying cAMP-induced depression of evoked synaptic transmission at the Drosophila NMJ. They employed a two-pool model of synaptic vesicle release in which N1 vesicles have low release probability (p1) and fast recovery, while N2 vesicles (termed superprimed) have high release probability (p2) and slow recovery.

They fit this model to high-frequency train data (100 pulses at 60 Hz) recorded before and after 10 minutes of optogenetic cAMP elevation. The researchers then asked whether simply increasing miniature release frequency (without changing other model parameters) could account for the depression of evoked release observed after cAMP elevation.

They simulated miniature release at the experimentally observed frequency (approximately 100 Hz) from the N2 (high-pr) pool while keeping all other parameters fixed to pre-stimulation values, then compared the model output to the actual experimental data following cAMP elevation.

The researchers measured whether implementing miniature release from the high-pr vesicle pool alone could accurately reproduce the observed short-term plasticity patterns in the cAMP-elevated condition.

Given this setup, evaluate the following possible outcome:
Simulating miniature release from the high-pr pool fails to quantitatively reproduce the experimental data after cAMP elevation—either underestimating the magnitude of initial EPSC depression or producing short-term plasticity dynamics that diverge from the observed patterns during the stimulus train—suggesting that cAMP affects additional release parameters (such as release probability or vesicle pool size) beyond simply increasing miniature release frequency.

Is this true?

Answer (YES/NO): YES